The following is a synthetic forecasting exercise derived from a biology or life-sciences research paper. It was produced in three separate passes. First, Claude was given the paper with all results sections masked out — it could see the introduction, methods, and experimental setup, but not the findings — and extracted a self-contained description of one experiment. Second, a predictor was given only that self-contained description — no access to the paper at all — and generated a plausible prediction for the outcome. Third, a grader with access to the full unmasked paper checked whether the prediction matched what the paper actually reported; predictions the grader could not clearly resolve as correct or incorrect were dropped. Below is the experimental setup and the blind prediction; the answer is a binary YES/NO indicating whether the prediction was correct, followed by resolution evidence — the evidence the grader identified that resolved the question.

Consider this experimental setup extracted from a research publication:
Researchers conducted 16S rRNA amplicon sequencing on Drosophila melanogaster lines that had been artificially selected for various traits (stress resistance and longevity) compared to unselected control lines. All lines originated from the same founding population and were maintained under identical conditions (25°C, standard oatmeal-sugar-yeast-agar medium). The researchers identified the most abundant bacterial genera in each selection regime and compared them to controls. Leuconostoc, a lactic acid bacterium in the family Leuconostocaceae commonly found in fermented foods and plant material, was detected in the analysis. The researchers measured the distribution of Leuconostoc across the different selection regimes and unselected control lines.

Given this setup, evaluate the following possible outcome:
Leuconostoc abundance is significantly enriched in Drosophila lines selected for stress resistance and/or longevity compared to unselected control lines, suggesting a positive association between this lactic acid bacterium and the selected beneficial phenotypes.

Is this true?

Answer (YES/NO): NO